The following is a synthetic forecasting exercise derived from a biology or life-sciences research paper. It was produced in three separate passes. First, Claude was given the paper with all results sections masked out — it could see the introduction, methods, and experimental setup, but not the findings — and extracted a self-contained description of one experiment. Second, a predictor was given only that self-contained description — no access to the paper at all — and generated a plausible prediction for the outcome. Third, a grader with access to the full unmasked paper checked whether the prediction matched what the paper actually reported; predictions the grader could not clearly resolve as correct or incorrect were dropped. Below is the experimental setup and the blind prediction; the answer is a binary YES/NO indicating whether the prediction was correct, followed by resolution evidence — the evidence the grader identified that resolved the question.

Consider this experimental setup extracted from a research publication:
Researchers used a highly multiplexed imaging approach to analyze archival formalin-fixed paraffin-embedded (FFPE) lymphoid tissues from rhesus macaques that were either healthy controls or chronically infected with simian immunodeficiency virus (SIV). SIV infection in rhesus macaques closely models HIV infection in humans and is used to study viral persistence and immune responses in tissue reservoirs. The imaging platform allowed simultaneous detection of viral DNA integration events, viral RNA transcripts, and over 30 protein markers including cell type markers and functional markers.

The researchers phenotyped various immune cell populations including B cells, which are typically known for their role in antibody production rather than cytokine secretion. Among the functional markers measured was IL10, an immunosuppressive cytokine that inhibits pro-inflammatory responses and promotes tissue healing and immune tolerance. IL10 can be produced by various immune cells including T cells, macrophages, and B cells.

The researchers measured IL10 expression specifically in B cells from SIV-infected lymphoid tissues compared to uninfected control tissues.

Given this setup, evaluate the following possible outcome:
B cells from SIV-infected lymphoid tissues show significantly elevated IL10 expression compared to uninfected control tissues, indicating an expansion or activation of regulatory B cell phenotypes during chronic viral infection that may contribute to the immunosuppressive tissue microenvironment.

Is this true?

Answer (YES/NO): YES